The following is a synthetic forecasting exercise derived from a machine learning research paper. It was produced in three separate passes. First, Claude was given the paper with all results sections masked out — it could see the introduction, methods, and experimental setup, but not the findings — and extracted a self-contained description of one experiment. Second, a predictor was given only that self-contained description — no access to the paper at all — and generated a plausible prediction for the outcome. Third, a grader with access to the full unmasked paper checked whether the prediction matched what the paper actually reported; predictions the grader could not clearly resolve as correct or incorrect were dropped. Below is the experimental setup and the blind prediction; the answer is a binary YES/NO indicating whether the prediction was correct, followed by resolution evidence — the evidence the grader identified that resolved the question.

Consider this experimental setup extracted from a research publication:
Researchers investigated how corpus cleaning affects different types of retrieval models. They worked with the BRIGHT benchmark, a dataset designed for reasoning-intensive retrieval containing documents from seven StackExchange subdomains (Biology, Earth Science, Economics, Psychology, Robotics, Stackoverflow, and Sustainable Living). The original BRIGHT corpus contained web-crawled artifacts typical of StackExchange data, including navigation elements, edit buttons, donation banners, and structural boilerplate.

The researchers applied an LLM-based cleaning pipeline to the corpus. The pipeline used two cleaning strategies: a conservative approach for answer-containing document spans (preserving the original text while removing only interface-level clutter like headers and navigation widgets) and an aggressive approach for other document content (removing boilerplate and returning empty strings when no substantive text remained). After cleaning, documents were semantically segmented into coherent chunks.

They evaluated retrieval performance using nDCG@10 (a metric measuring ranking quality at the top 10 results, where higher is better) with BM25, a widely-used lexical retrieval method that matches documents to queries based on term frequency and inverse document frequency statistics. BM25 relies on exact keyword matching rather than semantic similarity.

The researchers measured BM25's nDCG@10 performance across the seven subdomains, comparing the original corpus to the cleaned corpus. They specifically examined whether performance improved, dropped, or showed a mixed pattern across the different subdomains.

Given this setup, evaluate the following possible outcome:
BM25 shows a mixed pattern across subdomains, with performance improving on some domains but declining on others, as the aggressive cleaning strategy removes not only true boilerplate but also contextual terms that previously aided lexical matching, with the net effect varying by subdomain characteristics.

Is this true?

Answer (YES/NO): YES